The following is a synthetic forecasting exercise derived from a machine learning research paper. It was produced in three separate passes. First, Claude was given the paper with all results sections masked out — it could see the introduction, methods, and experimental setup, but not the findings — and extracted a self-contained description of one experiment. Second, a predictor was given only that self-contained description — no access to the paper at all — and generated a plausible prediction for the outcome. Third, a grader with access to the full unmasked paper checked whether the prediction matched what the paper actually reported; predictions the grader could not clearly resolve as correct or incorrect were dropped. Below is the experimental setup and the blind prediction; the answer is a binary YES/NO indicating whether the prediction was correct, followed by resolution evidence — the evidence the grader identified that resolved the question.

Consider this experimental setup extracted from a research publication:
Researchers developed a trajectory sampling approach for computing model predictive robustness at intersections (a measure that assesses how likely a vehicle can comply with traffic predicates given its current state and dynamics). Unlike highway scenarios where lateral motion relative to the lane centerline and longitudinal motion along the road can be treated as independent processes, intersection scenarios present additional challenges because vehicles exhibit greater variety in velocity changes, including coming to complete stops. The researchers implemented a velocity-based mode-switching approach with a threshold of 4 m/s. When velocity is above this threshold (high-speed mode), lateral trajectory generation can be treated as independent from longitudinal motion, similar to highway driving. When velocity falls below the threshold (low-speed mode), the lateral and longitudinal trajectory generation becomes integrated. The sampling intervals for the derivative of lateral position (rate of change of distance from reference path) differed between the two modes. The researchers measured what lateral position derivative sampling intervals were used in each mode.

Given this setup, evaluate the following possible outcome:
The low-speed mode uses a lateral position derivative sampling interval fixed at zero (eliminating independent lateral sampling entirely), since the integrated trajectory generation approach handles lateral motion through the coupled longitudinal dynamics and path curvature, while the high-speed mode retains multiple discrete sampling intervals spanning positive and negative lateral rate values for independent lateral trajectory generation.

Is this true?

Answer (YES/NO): NO